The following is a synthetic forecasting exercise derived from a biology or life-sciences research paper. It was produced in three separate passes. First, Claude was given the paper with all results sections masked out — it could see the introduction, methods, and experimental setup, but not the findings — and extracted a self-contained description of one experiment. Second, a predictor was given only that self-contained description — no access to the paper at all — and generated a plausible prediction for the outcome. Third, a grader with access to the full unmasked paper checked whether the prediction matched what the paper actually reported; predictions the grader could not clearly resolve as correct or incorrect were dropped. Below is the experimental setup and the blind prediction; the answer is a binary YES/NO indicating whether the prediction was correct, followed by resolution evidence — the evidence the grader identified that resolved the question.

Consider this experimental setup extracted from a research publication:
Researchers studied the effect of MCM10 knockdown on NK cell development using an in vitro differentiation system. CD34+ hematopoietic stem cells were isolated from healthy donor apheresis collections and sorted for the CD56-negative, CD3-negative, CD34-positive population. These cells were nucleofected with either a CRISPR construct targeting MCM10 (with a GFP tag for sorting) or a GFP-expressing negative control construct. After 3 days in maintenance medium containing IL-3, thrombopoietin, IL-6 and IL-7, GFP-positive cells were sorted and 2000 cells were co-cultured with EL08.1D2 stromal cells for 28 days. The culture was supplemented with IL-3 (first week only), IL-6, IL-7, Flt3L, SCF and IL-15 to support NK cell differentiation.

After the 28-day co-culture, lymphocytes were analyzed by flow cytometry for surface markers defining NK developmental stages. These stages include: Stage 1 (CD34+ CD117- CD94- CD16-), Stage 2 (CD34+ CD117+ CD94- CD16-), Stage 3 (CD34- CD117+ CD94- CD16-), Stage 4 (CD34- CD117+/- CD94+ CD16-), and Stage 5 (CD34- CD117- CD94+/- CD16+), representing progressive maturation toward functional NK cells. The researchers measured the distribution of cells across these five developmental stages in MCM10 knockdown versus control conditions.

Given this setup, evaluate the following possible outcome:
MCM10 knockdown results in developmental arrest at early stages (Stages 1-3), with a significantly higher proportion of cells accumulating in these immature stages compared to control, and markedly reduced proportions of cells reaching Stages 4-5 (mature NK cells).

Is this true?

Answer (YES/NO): NO